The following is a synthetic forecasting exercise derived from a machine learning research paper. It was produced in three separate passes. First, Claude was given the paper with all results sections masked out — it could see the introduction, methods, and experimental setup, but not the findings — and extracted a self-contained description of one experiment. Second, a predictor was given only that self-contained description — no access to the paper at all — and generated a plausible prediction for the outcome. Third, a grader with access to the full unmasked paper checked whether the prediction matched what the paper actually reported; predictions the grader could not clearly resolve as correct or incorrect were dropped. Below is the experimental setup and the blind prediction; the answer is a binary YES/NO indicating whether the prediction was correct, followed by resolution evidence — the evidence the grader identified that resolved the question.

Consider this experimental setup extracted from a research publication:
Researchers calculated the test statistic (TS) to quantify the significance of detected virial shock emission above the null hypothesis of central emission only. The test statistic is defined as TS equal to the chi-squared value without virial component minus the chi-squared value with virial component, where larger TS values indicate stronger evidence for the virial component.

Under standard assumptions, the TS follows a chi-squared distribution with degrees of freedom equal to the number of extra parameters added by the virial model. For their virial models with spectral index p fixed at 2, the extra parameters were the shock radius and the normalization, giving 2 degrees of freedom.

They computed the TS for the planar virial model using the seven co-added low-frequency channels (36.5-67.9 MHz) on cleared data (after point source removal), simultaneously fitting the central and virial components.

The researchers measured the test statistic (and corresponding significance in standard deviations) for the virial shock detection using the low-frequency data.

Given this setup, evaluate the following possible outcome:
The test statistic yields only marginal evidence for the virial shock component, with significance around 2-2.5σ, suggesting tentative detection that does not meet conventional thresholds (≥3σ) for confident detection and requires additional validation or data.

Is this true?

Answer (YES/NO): NO